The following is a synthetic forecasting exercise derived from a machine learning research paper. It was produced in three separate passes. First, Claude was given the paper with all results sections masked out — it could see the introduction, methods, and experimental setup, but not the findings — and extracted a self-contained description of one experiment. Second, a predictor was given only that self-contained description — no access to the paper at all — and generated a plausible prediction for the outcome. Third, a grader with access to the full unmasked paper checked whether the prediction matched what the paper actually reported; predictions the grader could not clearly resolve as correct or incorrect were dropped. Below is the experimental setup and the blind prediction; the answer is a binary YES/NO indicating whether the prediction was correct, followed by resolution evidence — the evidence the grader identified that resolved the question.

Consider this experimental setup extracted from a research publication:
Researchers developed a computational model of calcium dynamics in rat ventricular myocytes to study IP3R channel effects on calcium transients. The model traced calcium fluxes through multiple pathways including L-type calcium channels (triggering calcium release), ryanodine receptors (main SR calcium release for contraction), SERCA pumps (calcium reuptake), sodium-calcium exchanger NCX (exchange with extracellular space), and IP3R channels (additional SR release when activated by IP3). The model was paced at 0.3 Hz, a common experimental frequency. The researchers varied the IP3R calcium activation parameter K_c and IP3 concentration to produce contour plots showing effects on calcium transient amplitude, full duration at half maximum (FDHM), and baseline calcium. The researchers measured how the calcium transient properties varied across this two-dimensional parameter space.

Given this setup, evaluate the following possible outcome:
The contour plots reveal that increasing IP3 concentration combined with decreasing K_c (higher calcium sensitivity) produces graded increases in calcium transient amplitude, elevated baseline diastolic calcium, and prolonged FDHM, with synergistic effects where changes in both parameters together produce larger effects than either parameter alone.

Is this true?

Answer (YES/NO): NO